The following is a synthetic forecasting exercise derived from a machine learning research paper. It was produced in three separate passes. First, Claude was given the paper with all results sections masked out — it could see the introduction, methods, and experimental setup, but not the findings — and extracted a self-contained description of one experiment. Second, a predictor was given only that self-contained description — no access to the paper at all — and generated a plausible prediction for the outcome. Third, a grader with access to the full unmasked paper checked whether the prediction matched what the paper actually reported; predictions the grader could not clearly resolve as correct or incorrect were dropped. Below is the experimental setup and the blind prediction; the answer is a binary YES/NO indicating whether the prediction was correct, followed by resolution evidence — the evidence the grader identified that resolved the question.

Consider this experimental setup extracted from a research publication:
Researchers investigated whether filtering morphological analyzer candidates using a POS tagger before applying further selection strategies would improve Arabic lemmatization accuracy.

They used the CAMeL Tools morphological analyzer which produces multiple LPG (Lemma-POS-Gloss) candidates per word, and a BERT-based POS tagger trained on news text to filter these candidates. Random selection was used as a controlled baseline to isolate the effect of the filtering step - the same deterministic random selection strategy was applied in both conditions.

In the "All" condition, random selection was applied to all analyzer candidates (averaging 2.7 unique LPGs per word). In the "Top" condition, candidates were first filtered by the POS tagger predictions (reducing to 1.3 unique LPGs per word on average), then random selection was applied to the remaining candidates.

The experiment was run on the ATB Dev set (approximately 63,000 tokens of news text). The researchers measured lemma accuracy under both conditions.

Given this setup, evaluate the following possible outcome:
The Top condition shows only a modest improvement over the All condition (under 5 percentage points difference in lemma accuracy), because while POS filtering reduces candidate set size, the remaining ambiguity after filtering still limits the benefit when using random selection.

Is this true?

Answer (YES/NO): NO